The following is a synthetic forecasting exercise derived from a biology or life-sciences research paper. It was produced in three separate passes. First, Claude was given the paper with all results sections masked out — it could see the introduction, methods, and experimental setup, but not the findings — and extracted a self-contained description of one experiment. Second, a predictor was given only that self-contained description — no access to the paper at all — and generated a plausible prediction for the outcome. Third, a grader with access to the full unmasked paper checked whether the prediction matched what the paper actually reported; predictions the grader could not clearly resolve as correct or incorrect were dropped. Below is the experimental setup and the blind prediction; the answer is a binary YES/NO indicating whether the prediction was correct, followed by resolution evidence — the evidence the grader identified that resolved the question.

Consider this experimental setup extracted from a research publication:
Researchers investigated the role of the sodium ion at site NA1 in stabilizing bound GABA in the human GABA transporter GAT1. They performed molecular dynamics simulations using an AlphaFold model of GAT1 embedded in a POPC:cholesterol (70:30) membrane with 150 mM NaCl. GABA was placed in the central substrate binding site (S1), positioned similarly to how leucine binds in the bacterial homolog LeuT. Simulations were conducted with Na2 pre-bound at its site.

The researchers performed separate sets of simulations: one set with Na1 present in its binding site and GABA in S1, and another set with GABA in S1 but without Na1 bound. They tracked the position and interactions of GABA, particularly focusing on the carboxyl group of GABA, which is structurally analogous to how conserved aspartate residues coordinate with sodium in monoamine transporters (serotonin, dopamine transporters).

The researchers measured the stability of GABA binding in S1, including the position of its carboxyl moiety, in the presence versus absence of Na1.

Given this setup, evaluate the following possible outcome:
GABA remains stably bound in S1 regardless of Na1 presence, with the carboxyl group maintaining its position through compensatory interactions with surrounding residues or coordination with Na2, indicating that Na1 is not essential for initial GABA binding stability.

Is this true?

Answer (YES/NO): NO